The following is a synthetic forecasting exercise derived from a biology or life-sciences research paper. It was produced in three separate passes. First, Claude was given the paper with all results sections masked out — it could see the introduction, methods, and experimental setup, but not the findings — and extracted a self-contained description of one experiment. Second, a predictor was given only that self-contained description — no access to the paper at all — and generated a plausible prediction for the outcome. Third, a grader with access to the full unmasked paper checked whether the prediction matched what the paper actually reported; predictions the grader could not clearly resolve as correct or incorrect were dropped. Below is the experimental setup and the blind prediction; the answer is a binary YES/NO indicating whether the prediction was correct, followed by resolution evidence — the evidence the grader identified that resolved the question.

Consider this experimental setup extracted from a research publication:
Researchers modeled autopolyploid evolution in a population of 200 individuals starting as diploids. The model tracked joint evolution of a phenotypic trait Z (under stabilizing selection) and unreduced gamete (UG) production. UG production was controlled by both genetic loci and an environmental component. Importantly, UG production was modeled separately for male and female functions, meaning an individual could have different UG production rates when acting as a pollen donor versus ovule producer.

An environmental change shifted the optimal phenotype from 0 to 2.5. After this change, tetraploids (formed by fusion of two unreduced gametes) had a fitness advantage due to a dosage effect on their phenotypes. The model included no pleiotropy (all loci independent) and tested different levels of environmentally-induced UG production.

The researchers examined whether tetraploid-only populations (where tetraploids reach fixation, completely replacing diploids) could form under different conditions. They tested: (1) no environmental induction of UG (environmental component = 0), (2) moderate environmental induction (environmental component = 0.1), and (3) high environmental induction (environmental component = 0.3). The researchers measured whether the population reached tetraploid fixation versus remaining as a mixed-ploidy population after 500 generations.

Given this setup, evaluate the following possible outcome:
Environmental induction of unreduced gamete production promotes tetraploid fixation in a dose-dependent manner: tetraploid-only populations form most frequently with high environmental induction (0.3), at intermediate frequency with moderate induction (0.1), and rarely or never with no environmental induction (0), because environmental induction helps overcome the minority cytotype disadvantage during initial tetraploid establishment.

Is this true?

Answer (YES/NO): NO